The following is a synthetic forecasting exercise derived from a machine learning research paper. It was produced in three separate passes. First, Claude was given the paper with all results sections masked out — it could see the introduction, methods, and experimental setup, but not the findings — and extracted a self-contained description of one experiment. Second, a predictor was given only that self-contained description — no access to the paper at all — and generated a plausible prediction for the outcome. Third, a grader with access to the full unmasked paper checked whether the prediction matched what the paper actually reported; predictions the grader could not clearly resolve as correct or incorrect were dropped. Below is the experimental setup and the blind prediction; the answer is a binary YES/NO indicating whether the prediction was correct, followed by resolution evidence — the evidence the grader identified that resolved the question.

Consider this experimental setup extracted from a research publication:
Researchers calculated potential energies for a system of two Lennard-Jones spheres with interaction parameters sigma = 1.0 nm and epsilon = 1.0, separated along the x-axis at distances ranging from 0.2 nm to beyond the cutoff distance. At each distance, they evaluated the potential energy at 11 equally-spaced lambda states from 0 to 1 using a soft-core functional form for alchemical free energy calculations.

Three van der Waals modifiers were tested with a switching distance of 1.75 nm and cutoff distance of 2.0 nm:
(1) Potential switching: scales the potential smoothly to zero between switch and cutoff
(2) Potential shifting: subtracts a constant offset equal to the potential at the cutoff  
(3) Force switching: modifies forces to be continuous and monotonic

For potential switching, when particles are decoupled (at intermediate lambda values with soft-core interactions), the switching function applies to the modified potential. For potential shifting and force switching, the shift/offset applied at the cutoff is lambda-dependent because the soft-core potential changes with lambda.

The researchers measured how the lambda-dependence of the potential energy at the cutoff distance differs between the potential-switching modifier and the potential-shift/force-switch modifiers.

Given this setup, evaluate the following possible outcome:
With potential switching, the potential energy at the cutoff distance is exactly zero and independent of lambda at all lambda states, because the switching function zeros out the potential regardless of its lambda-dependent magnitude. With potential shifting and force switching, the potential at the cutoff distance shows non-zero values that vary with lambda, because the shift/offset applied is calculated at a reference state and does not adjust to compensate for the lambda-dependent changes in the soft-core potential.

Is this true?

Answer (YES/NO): NO